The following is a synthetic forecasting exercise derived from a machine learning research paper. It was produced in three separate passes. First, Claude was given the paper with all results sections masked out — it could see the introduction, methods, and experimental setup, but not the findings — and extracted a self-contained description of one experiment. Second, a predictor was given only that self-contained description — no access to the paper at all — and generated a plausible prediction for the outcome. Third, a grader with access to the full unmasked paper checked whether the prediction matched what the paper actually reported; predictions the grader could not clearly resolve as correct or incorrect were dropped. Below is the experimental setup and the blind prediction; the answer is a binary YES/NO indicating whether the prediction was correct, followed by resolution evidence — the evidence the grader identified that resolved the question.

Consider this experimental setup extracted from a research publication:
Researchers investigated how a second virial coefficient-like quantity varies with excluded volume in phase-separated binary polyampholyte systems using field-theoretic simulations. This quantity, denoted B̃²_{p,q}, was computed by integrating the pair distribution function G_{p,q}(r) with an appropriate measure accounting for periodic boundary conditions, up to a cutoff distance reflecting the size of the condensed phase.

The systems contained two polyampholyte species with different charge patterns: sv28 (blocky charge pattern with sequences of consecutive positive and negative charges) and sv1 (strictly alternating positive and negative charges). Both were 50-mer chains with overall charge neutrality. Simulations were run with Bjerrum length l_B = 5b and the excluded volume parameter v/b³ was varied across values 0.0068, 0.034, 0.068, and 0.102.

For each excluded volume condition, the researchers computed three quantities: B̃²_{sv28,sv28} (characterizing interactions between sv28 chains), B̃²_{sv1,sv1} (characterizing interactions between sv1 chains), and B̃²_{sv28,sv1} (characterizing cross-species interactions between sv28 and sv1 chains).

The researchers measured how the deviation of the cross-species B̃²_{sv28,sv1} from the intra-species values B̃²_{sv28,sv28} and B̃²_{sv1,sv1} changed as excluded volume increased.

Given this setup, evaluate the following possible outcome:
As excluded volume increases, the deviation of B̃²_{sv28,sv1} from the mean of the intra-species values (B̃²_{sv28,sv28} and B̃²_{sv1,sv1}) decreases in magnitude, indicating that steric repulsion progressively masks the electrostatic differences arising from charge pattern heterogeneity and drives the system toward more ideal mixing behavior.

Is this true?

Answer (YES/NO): NO